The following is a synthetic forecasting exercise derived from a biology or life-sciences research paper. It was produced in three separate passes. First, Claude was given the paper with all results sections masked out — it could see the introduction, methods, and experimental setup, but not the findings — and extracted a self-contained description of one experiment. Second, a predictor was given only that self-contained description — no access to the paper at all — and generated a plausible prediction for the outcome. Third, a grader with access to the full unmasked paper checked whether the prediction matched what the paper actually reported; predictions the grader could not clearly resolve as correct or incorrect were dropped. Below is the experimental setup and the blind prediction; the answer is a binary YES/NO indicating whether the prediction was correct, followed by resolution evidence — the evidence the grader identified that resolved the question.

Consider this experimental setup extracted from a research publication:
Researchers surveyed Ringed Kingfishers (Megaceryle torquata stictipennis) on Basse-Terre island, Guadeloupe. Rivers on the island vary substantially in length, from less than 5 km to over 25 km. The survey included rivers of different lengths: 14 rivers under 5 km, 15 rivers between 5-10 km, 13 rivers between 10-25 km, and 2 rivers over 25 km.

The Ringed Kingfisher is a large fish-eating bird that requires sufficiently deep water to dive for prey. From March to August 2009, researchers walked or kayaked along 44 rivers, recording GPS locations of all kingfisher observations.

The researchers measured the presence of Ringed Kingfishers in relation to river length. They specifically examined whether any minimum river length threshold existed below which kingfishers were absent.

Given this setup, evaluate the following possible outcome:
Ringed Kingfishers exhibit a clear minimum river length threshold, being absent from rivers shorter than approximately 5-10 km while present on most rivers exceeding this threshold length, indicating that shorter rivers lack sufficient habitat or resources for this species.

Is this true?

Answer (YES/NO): NO